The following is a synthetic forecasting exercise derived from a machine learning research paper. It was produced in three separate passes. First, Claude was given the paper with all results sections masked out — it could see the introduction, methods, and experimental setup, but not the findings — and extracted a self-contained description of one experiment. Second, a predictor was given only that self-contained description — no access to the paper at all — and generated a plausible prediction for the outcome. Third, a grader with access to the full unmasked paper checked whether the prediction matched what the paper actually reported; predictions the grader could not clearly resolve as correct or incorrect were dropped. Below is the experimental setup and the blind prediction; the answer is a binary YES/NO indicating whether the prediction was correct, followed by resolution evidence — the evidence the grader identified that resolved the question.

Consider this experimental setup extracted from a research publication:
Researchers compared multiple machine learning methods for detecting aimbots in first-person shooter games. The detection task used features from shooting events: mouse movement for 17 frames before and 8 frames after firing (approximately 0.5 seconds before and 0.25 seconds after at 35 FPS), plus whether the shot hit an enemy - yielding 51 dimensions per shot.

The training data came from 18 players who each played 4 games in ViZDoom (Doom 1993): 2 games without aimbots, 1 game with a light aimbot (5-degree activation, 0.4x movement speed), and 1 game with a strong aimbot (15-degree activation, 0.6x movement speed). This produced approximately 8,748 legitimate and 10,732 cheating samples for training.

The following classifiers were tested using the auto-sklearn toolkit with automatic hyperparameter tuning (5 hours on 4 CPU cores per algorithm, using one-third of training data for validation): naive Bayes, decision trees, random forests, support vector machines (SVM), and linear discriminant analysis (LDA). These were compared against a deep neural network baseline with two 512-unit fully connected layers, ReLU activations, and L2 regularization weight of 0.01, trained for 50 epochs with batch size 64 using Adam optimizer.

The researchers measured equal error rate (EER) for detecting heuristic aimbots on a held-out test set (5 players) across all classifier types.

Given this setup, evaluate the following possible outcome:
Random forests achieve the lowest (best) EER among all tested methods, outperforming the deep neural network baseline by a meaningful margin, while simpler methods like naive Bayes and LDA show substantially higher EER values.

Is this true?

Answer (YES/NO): NO